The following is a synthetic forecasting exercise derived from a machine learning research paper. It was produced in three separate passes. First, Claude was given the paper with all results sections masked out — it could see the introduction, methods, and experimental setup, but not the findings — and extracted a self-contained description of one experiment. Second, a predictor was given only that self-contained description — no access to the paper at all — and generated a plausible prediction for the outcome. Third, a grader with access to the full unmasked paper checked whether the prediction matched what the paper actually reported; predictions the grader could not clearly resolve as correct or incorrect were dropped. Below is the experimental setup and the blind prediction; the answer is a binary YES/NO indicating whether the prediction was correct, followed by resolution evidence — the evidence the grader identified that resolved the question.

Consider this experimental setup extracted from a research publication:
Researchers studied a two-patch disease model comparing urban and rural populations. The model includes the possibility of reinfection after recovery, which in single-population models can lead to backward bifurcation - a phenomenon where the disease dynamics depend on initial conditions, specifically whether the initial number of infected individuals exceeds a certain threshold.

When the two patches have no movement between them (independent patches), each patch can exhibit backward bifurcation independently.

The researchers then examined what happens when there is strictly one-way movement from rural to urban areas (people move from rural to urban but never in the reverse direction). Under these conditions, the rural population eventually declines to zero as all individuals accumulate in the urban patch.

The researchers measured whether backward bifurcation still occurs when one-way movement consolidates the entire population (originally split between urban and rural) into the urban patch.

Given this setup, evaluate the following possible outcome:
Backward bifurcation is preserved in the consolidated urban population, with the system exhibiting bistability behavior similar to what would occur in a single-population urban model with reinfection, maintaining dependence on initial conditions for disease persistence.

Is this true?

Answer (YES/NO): YES